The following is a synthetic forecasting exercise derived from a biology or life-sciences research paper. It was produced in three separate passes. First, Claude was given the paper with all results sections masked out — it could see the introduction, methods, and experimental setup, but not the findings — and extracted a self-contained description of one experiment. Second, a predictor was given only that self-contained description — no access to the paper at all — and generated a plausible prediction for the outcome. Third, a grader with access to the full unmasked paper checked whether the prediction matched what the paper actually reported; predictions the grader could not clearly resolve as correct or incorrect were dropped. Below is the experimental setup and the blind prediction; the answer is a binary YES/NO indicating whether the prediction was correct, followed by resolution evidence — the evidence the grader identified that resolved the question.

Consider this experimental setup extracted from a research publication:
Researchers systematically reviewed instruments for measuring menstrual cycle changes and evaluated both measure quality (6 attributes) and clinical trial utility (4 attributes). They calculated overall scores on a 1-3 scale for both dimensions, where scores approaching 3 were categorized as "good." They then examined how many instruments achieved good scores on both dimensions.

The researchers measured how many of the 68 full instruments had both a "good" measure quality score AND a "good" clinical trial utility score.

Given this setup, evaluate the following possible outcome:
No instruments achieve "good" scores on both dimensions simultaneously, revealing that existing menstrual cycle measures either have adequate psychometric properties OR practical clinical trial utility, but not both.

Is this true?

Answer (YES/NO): NO